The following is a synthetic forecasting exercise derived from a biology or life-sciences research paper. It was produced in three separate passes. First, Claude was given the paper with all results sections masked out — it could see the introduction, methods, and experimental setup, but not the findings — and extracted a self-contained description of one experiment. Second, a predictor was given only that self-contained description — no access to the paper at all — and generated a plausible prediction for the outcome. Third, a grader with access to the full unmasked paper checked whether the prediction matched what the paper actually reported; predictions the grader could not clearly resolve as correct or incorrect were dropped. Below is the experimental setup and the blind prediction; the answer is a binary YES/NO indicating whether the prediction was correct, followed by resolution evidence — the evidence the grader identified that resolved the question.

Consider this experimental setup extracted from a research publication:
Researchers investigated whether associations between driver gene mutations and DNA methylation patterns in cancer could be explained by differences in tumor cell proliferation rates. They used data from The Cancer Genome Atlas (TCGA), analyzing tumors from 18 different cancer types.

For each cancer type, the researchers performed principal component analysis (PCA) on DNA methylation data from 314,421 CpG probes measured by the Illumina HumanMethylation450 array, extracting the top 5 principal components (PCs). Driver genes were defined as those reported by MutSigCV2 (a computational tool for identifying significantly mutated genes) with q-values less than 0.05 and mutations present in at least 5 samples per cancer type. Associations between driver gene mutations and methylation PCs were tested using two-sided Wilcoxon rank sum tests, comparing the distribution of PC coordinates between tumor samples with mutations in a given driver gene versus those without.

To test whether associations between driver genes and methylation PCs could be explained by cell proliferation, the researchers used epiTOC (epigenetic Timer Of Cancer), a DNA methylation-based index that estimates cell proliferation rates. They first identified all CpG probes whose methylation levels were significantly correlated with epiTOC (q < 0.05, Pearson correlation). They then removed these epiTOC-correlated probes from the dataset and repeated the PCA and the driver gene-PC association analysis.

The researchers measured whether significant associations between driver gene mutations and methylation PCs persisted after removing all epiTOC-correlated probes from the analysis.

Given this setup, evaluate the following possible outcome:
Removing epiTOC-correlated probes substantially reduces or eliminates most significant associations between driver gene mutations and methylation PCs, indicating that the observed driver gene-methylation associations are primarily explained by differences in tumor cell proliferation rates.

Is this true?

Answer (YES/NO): NO